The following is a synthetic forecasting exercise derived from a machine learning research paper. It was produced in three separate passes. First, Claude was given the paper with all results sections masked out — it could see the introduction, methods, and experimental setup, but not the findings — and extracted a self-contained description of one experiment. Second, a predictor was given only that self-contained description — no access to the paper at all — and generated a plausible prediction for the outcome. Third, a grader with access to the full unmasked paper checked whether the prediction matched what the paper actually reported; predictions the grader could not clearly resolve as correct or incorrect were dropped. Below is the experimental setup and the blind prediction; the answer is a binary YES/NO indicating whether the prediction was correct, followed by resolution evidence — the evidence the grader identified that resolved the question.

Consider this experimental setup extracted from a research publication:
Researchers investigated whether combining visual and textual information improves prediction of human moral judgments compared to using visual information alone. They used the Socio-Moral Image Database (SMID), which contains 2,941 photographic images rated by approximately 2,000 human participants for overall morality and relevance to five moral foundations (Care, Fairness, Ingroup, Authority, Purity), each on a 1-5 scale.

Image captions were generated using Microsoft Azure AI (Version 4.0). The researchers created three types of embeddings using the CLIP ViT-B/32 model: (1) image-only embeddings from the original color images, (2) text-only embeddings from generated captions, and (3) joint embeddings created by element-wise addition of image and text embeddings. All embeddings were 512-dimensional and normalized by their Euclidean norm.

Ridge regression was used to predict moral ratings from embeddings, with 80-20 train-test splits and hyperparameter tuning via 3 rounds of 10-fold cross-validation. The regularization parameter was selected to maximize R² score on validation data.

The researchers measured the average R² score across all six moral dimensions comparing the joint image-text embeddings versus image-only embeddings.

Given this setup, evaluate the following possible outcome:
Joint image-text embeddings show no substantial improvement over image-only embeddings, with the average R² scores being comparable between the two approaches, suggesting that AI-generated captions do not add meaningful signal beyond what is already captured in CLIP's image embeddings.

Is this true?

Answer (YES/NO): NO